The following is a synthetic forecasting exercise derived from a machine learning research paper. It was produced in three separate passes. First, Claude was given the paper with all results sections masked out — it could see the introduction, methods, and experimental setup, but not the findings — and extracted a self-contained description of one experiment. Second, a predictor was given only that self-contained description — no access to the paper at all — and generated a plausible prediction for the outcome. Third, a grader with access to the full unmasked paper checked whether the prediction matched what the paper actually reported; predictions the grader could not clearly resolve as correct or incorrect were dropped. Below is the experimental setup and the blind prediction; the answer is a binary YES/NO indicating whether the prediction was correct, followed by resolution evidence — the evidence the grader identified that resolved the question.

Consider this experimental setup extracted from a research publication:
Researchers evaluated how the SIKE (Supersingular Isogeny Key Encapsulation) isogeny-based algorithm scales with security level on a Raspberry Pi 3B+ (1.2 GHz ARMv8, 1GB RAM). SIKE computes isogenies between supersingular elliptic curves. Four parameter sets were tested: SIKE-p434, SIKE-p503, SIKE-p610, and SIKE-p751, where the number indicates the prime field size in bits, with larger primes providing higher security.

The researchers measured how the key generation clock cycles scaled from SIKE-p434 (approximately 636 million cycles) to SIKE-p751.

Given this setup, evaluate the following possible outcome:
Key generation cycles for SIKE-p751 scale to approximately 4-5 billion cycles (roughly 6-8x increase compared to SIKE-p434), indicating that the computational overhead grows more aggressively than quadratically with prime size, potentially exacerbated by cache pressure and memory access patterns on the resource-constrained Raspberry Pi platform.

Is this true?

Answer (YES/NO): NO